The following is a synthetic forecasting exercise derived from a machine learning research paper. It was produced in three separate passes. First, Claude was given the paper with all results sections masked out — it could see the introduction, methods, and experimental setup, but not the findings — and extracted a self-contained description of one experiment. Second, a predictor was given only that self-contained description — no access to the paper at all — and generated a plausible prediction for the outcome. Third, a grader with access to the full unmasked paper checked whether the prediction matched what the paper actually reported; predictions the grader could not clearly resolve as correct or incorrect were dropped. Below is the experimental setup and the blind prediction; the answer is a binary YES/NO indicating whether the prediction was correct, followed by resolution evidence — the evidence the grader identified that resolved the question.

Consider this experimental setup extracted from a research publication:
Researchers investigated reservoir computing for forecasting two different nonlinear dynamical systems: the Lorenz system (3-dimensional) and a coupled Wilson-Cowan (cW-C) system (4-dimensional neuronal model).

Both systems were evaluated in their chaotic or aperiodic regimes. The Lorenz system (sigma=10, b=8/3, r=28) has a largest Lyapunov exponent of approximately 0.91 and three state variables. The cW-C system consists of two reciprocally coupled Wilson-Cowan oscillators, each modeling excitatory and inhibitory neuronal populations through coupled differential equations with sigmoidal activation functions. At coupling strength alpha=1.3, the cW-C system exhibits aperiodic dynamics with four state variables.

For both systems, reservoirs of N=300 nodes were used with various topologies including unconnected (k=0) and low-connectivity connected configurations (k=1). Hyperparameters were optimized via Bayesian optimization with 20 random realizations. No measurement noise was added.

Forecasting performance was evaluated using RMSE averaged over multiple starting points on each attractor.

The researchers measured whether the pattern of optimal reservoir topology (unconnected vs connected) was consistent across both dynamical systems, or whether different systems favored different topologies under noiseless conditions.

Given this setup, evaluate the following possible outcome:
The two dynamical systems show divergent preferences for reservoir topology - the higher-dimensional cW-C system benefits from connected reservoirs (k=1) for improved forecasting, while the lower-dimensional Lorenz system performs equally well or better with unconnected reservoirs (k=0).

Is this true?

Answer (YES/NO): NO